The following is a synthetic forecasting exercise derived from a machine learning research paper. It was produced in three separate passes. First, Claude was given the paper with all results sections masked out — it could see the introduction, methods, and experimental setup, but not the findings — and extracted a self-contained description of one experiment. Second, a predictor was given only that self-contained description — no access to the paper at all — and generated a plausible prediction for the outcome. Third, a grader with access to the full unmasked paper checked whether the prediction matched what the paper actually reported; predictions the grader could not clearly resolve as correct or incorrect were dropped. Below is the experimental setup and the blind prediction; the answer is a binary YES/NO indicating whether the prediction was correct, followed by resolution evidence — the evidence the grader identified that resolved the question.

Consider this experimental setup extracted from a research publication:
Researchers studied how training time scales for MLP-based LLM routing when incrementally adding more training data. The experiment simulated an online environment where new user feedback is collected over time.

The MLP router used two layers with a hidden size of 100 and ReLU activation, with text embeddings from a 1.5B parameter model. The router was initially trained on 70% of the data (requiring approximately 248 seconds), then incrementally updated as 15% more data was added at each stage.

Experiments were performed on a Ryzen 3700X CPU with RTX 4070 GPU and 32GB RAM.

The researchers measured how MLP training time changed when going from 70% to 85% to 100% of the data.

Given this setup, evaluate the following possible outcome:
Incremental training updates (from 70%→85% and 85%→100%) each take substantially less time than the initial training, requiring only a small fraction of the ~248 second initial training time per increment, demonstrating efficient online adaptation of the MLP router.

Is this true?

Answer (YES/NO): NO